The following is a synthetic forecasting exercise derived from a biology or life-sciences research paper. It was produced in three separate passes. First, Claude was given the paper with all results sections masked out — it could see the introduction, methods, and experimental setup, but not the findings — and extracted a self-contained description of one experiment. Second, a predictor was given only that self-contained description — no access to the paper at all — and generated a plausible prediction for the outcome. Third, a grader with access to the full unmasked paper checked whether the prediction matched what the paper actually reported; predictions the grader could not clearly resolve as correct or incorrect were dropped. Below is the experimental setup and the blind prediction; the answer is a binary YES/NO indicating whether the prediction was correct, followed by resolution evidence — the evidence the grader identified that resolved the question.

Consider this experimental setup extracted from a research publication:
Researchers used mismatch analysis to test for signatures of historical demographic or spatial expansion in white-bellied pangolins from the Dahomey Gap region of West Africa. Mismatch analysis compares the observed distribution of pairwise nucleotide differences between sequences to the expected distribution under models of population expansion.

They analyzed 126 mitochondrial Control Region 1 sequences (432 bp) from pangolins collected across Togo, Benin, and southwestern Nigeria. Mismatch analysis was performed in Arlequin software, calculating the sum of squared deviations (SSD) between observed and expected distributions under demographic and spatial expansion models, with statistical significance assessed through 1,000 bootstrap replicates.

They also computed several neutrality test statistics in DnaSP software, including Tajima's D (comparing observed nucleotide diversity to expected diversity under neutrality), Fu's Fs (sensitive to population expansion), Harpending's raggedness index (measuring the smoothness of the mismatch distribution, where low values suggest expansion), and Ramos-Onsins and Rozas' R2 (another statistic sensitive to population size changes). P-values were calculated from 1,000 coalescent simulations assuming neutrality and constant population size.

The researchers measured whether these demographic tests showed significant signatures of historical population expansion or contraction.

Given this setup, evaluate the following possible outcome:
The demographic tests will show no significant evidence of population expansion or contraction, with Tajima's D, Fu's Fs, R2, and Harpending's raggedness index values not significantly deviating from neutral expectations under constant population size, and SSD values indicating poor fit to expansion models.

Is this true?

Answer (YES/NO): NO